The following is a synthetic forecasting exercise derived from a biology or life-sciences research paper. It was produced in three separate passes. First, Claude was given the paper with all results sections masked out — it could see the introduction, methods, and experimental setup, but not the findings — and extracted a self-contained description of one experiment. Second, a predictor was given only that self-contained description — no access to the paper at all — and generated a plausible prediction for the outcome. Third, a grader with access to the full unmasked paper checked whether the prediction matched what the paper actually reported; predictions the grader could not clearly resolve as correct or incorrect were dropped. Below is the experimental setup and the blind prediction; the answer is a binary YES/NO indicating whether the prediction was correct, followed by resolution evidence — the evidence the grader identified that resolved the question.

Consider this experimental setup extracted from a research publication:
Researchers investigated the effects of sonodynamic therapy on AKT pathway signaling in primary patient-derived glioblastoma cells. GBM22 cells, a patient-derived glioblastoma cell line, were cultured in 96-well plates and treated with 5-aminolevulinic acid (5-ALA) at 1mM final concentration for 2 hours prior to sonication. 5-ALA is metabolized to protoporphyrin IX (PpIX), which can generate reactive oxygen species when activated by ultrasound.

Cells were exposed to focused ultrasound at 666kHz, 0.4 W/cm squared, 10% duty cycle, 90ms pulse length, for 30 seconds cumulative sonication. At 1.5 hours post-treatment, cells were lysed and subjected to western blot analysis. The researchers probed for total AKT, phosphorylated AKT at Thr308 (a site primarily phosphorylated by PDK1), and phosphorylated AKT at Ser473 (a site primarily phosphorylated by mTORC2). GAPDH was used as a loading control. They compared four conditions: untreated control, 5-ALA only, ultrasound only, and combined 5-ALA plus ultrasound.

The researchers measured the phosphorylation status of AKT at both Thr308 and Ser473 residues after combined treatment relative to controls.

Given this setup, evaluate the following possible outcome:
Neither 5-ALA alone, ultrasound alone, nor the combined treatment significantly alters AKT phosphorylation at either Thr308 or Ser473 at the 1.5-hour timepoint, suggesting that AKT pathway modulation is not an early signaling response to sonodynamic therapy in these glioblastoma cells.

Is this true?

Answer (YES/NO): NO